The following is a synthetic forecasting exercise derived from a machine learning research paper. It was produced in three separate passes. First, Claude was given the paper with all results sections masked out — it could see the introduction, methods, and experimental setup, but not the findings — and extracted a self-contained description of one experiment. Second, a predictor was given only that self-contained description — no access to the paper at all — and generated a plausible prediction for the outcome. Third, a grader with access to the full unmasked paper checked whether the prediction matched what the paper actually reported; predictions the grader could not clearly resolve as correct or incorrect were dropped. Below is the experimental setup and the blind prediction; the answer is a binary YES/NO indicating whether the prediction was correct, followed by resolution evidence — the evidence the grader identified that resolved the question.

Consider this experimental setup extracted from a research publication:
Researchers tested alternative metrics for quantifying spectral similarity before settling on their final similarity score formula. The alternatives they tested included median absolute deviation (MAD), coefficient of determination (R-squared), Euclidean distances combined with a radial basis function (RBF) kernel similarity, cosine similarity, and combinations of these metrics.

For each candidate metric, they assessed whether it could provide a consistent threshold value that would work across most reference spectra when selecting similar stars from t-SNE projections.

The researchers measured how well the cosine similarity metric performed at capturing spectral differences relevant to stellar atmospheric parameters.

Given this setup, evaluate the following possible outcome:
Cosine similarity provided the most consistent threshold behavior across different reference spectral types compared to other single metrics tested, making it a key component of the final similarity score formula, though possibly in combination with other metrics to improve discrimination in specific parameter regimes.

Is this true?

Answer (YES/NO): NO